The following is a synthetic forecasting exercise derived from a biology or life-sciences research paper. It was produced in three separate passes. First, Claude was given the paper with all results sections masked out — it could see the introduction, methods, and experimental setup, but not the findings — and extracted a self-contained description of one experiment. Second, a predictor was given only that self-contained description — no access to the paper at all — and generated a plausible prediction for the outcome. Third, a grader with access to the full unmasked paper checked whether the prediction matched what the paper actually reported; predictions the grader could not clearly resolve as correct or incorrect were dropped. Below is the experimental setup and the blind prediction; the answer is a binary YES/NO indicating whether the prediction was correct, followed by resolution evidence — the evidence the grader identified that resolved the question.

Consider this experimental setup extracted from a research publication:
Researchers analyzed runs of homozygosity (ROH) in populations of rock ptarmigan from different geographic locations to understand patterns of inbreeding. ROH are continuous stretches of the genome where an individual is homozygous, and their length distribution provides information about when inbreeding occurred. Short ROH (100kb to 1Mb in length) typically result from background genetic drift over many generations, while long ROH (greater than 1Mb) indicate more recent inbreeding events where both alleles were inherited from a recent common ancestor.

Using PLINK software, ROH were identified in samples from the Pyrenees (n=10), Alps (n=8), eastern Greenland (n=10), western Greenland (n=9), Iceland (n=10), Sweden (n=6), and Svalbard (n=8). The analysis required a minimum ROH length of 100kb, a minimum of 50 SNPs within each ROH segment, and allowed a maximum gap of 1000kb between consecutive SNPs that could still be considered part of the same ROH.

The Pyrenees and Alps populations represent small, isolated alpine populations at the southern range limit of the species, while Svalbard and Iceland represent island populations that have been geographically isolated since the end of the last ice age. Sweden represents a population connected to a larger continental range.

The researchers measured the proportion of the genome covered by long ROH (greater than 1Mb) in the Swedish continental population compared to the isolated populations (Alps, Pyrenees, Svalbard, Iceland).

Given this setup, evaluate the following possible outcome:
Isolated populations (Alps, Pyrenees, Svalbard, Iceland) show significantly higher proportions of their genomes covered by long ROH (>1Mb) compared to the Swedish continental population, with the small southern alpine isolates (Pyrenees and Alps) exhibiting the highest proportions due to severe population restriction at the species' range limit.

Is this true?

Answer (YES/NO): NO